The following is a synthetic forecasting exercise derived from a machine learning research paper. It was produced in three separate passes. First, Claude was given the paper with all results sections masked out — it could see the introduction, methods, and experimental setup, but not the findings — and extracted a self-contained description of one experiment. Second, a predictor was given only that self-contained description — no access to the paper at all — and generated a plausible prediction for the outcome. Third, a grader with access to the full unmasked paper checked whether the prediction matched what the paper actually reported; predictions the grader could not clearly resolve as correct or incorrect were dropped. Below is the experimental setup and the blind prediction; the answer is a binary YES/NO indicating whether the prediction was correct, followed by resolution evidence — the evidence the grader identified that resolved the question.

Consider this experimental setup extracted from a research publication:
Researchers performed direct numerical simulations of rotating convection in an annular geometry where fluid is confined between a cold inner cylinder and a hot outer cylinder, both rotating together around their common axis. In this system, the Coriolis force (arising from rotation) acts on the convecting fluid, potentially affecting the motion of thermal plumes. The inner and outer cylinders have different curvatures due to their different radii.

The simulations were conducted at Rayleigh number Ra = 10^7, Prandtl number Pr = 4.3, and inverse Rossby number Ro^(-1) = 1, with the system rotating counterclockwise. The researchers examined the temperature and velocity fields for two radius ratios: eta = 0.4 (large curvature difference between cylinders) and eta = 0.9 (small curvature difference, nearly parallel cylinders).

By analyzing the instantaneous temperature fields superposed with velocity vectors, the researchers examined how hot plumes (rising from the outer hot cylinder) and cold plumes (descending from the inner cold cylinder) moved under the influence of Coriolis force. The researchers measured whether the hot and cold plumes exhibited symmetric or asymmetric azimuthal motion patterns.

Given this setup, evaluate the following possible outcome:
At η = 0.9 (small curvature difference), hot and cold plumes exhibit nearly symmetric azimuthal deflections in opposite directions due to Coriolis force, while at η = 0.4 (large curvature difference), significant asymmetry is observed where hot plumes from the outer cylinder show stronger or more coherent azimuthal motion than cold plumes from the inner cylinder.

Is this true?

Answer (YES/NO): YES